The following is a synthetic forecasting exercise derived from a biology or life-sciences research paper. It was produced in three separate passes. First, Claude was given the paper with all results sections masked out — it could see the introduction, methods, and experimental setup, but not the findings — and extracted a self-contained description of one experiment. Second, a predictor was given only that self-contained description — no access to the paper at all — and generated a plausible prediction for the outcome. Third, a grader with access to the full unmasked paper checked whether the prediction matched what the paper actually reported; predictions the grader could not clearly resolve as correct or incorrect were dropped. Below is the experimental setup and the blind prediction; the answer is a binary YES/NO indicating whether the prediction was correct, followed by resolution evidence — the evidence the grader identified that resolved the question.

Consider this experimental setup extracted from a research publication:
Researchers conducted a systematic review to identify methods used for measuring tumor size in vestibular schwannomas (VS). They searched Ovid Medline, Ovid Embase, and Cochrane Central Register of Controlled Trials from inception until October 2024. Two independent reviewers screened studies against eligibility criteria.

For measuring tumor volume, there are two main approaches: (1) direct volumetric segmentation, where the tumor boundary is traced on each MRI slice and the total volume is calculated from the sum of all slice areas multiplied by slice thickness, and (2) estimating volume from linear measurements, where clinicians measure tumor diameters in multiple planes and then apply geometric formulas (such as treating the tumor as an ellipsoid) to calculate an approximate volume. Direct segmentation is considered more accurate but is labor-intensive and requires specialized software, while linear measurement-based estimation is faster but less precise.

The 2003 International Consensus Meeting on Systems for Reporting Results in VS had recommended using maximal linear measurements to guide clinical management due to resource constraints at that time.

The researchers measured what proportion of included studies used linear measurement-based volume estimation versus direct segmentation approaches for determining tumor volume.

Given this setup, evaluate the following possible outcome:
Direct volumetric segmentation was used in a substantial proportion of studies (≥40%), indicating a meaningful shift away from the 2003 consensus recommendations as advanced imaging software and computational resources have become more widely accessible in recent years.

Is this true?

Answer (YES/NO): NO